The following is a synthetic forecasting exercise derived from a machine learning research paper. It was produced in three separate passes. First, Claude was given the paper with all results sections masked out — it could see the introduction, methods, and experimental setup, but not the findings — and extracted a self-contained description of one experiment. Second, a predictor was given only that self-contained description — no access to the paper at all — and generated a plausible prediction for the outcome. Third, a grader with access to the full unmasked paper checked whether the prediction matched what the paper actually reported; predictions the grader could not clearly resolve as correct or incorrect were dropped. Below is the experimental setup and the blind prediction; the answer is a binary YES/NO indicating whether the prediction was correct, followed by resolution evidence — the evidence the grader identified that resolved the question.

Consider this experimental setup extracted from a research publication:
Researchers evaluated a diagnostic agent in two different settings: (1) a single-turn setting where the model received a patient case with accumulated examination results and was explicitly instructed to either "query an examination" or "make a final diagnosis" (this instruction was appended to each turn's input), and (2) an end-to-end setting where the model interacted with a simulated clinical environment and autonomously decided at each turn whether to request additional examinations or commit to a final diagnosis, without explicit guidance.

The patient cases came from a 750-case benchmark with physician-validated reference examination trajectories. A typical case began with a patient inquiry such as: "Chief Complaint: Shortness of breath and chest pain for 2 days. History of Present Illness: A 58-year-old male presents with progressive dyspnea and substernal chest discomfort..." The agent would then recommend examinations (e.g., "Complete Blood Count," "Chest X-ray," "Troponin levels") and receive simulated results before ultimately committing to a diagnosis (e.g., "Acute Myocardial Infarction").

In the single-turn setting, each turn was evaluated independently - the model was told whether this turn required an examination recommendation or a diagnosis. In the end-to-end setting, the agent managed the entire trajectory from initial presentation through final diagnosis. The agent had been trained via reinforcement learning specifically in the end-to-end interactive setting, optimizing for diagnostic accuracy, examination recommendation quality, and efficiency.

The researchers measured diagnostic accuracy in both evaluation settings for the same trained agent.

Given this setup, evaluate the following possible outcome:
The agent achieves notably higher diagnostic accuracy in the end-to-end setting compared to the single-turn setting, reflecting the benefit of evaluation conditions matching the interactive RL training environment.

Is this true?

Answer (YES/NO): NO